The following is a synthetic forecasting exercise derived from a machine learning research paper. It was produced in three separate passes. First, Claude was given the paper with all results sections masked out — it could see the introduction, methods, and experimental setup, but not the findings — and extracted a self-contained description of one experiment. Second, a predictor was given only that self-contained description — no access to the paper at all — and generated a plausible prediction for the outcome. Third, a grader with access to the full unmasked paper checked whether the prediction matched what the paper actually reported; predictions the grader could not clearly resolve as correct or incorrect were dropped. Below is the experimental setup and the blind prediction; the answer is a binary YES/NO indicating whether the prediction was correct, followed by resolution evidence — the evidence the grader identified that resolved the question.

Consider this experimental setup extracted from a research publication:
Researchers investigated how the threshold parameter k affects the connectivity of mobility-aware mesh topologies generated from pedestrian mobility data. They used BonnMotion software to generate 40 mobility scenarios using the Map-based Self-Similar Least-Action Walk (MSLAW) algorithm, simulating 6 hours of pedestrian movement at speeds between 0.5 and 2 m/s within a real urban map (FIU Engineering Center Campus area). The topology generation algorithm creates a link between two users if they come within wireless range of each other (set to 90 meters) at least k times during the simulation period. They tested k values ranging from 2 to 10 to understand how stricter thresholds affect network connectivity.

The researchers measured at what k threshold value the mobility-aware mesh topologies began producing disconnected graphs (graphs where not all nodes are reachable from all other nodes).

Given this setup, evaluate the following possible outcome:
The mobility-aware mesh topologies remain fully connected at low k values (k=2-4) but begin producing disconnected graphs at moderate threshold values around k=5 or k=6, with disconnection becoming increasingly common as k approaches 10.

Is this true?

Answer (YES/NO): YES